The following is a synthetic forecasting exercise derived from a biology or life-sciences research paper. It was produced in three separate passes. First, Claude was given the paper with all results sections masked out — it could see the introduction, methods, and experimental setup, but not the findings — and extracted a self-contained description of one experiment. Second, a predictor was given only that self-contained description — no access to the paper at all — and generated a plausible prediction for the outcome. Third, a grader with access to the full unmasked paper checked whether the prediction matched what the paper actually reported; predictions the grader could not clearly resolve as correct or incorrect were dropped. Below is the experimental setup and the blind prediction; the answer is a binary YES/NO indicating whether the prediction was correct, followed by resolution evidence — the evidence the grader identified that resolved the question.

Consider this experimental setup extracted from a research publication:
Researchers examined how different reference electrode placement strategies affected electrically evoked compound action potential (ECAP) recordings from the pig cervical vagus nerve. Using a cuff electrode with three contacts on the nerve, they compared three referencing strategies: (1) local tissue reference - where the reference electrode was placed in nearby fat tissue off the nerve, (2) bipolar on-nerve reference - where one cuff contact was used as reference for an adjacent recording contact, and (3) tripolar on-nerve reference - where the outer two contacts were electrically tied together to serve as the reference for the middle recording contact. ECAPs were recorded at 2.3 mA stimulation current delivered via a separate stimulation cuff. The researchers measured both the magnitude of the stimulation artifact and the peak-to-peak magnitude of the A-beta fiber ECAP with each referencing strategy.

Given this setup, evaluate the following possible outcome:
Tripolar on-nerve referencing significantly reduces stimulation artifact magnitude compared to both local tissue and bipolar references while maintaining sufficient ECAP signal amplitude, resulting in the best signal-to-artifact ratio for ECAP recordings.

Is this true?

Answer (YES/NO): NO